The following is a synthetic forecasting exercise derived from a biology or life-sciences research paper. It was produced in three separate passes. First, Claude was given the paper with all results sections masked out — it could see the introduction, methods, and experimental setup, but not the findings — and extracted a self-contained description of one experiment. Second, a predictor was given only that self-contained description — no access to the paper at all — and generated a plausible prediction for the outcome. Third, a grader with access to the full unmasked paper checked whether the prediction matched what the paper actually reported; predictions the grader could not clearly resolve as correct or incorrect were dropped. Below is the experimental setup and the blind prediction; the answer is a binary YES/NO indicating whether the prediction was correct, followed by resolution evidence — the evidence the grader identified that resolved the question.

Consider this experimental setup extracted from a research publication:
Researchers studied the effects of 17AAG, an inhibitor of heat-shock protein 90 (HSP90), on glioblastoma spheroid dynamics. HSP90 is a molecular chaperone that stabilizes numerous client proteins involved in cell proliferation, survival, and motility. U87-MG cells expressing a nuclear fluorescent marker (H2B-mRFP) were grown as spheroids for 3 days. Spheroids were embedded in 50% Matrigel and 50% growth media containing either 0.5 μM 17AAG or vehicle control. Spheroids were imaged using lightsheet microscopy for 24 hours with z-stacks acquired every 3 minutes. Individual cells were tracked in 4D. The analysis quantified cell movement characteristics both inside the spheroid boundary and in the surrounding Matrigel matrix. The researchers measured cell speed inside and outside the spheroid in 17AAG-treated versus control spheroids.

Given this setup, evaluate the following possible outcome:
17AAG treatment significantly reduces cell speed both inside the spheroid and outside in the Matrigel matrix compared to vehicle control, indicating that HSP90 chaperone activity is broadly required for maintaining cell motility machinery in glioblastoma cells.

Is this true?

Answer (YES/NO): NO